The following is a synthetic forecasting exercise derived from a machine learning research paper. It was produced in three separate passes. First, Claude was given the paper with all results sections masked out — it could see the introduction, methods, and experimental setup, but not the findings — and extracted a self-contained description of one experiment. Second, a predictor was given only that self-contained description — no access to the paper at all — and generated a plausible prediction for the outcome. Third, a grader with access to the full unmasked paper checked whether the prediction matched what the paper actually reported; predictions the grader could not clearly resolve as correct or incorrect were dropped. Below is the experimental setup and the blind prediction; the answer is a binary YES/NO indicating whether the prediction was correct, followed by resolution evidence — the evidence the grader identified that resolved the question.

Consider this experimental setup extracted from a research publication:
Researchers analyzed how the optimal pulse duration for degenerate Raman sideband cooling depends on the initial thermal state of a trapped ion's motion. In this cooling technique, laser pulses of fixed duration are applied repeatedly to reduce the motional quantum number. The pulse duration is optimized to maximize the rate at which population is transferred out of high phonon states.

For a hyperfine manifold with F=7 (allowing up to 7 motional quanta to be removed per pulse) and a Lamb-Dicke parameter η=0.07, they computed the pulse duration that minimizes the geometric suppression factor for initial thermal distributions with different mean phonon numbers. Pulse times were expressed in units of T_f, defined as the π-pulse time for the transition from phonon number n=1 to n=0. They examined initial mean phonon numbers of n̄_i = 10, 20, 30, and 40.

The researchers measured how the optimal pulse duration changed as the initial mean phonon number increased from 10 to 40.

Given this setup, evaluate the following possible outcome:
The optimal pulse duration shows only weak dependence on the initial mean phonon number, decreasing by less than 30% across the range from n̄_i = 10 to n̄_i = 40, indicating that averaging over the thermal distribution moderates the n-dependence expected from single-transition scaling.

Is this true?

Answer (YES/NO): YES